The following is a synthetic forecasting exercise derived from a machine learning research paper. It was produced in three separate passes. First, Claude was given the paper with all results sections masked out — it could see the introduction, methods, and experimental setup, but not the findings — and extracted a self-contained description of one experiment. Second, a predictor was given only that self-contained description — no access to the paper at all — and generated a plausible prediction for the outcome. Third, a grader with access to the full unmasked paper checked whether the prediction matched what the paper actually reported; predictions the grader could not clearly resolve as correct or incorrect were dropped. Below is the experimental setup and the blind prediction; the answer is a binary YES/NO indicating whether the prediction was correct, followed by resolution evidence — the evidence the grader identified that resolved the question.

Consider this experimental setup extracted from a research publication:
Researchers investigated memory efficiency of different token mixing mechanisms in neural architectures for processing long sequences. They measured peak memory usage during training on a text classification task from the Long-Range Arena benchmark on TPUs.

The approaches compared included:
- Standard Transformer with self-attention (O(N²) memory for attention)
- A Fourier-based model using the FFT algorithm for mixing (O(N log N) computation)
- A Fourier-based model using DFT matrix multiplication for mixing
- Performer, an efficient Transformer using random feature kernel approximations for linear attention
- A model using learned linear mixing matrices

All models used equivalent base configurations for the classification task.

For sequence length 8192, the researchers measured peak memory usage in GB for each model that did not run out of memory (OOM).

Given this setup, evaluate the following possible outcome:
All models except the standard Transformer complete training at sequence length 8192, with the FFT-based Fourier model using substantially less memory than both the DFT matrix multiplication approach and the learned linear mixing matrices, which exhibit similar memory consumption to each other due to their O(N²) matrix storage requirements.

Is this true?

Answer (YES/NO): NO